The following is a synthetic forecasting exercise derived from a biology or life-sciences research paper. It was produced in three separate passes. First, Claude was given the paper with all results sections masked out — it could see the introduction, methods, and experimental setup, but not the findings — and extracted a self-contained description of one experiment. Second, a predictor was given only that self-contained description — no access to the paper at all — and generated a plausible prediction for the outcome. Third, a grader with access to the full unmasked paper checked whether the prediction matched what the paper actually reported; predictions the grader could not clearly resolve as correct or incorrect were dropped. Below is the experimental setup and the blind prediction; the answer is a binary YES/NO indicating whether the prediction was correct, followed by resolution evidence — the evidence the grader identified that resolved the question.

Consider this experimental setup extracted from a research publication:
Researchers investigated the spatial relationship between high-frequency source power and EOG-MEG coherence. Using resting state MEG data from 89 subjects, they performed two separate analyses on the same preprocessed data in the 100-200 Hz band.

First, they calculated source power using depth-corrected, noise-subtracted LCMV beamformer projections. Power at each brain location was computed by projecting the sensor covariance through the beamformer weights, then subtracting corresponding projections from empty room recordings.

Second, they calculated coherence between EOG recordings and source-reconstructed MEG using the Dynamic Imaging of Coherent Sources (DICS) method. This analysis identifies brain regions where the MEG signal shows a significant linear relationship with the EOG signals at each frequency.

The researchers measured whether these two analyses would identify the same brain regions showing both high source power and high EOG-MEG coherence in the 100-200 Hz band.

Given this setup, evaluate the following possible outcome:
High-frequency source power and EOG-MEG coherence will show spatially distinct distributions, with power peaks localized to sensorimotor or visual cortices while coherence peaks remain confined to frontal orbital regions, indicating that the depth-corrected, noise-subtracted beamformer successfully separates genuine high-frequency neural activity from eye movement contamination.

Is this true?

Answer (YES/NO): NO